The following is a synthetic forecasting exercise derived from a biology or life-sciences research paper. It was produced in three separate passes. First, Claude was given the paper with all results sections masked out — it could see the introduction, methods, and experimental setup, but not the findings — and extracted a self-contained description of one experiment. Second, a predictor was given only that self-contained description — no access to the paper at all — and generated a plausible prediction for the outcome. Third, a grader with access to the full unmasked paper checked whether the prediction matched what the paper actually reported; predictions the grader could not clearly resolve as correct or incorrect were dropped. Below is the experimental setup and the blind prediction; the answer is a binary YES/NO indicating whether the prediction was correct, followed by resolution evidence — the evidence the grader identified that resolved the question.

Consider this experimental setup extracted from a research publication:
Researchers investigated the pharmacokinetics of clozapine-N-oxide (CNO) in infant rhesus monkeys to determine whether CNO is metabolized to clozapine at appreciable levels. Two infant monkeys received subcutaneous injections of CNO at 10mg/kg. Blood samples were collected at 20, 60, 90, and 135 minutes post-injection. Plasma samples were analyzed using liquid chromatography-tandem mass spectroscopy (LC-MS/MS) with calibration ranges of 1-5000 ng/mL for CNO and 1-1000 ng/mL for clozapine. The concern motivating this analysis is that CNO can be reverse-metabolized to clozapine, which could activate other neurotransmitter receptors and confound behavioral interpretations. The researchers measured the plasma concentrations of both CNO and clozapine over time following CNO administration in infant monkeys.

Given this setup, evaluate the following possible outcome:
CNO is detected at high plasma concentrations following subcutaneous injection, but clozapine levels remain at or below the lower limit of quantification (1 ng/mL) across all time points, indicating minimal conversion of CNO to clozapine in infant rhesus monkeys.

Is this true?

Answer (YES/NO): NO